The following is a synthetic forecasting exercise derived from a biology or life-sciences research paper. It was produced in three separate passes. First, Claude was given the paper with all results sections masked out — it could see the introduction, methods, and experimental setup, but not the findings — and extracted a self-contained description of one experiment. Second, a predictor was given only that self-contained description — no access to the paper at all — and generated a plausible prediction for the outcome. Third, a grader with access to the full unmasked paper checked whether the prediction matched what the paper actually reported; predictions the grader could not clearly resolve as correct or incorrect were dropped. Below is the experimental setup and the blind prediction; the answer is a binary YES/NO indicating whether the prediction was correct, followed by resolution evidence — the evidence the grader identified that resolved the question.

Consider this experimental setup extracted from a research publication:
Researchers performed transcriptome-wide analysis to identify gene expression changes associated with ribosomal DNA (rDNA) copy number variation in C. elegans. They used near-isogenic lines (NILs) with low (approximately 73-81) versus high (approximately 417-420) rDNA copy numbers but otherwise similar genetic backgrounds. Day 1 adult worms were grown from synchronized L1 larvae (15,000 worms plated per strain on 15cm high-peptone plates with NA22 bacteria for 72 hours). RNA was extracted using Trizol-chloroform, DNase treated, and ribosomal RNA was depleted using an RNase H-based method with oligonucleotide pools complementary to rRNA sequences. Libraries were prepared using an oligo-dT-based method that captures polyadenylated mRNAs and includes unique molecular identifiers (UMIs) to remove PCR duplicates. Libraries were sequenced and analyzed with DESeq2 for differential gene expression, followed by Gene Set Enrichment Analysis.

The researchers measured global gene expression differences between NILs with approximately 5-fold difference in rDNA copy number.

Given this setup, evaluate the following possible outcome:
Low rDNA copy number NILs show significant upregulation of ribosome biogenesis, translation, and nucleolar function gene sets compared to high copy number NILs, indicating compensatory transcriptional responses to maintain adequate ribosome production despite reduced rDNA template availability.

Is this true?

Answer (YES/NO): NO